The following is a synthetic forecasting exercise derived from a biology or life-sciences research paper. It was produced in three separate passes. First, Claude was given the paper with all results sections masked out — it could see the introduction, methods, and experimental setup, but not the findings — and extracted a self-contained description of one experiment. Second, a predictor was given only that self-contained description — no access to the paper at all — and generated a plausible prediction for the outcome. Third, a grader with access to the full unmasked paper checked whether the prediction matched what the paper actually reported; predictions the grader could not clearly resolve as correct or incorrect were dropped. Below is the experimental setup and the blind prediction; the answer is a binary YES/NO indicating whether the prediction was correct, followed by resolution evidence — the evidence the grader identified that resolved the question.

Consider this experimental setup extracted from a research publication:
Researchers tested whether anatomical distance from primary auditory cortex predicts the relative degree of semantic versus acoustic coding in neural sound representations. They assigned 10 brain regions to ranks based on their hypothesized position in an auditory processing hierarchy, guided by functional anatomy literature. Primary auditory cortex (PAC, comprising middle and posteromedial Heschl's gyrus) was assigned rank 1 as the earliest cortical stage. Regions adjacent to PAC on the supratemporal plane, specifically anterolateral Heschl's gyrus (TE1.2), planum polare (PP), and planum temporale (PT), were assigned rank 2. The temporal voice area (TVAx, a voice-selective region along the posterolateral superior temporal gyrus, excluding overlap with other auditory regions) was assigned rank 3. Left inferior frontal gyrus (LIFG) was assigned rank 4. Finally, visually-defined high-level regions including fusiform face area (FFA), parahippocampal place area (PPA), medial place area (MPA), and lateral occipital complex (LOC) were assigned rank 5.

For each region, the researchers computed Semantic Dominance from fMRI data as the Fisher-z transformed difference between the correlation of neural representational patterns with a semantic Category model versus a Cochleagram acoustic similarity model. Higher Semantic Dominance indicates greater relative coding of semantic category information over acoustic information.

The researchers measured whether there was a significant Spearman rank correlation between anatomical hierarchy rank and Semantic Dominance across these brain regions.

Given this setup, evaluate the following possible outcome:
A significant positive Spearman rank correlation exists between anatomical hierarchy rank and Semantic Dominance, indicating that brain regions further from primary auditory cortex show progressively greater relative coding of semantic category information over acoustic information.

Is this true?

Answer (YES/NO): YES